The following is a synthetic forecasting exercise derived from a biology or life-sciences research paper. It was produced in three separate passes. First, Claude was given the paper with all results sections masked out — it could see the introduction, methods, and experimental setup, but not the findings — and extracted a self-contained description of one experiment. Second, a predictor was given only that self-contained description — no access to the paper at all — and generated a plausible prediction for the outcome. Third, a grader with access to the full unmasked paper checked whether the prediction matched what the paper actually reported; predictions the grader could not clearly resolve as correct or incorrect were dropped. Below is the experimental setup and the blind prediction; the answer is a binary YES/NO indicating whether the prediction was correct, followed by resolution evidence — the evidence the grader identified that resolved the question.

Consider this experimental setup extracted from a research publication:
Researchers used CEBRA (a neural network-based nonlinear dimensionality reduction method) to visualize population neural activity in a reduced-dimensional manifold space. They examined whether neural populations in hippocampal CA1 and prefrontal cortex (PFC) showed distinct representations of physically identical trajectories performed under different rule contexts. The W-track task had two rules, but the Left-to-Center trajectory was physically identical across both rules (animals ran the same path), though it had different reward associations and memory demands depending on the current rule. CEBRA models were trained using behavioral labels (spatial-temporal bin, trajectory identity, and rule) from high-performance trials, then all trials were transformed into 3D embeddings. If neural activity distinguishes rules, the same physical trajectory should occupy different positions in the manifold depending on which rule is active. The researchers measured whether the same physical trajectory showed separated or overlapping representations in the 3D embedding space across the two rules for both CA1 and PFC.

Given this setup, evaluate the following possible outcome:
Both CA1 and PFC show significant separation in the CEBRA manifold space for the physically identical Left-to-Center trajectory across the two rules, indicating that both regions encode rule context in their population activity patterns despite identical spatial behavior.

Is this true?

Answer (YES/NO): YES